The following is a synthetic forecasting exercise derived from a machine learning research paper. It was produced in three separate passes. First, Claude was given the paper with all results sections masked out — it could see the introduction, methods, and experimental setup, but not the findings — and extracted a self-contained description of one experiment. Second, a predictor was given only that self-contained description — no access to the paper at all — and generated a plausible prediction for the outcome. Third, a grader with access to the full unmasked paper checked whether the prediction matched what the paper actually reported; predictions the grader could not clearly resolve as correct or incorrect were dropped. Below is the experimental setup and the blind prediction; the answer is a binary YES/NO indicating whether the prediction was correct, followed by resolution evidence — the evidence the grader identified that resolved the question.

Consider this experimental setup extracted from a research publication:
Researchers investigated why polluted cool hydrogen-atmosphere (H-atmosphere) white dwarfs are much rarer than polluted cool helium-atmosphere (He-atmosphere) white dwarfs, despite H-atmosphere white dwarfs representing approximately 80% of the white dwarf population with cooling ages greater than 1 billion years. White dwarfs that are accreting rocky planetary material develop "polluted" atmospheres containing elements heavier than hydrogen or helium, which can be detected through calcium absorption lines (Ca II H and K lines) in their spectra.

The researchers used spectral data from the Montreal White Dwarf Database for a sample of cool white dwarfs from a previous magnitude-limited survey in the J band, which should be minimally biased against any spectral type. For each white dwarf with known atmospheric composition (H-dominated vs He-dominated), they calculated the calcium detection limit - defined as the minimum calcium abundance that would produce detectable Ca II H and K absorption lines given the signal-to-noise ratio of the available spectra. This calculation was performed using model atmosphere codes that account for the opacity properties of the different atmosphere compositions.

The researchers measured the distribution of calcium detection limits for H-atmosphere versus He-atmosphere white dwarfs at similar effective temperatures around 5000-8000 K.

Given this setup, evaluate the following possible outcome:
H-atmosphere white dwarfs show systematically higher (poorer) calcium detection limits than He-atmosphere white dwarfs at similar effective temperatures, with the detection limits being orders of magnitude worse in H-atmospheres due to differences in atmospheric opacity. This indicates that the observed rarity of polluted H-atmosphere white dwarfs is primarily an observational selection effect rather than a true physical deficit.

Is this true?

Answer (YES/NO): YES